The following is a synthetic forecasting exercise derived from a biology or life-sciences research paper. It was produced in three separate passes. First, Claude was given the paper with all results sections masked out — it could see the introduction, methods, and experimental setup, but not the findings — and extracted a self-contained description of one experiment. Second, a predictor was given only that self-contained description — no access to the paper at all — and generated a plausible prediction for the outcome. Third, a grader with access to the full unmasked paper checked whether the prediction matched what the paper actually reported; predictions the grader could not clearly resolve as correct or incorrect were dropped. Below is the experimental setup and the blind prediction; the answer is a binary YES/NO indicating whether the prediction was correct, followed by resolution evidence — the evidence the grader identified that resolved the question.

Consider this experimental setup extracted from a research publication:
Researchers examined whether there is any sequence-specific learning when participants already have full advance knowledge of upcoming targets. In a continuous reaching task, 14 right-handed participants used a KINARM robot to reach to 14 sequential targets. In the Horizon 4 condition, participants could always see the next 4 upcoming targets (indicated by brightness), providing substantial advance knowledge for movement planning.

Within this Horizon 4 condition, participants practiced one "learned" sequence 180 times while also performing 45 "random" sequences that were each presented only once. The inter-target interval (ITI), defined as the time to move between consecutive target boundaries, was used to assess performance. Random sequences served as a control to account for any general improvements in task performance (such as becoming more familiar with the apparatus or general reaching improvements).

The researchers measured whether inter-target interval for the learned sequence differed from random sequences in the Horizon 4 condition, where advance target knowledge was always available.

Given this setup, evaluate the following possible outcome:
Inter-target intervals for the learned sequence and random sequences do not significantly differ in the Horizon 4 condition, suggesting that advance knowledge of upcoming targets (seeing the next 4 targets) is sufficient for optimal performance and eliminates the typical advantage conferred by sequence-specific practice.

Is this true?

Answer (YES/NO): NO